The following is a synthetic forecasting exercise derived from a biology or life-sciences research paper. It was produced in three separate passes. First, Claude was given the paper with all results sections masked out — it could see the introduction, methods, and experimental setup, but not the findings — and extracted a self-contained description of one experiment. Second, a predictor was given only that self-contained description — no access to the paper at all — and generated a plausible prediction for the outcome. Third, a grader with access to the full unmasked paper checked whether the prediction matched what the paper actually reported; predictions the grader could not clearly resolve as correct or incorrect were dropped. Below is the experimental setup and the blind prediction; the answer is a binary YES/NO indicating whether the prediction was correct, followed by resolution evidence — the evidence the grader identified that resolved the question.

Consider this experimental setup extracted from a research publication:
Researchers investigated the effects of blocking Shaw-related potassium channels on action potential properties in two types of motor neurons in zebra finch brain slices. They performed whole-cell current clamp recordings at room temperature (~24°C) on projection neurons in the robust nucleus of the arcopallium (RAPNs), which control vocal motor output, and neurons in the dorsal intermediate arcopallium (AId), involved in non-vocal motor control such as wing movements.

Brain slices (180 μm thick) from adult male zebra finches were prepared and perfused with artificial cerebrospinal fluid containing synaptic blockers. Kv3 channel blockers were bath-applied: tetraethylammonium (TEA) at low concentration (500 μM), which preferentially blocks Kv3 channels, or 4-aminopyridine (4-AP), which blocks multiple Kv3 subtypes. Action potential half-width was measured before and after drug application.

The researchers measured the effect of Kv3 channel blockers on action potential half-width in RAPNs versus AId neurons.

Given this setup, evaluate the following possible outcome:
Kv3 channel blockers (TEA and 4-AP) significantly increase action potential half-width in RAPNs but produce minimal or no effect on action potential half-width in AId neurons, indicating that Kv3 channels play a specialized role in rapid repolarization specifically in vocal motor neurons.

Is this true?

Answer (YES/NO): NO